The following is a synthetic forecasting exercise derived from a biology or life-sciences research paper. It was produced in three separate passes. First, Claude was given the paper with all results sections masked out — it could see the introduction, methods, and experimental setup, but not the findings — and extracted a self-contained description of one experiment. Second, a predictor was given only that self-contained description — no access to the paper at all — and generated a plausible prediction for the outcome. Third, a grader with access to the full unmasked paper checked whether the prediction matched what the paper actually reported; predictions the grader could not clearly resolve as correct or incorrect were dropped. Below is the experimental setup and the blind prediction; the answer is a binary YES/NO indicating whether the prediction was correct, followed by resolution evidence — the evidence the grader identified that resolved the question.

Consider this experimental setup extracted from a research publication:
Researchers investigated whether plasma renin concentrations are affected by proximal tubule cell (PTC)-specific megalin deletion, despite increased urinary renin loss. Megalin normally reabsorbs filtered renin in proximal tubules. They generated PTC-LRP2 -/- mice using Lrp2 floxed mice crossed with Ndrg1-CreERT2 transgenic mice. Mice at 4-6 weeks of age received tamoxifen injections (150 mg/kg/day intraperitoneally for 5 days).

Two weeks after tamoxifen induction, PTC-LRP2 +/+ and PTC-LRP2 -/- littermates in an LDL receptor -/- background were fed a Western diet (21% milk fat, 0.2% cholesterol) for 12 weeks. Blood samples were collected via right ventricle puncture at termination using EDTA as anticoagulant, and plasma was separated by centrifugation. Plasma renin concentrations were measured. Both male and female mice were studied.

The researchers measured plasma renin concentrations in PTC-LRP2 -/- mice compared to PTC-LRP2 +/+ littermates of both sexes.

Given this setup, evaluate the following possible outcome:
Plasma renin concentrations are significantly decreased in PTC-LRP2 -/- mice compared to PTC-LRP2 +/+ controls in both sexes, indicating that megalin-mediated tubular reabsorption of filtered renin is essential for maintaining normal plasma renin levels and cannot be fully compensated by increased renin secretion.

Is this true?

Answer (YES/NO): NO